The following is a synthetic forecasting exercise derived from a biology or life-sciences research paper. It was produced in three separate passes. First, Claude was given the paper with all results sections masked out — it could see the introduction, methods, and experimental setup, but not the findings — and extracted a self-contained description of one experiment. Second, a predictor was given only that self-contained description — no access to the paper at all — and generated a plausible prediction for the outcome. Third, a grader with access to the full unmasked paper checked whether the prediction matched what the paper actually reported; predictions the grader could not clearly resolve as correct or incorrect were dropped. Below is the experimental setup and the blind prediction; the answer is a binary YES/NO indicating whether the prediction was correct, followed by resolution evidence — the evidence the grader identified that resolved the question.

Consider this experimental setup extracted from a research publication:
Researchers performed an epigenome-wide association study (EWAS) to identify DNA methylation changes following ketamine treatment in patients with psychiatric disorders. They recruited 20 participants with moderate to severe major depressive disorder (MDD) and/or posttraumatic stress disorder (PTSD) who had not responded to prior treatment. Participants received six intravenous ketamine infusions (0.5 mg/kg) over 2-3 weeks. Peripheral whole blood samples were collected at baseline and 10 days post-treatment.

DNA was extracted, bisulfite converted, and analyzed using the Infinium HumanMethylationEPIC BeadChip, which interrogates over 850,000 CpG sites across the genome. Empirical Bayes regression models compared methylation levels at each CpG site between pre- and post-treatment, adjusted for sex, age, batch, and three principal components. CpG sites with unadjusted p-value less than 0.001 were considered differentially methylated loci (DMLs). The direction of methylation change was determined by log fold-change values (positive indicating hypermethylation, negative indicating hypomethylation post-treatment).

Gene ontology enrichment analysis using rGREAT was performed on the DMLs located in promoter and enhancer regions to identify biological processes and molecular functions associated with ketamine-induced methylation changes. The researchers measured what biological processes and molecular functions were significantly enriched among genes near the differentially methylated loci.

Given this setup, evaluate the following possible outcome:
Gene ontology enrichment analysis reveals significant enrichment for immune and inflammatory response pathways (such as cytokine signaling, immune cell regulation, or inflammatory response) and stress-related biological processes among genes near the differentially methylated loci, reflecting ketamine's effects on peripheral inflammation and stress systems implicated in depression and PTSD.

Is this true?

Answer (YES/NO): NO